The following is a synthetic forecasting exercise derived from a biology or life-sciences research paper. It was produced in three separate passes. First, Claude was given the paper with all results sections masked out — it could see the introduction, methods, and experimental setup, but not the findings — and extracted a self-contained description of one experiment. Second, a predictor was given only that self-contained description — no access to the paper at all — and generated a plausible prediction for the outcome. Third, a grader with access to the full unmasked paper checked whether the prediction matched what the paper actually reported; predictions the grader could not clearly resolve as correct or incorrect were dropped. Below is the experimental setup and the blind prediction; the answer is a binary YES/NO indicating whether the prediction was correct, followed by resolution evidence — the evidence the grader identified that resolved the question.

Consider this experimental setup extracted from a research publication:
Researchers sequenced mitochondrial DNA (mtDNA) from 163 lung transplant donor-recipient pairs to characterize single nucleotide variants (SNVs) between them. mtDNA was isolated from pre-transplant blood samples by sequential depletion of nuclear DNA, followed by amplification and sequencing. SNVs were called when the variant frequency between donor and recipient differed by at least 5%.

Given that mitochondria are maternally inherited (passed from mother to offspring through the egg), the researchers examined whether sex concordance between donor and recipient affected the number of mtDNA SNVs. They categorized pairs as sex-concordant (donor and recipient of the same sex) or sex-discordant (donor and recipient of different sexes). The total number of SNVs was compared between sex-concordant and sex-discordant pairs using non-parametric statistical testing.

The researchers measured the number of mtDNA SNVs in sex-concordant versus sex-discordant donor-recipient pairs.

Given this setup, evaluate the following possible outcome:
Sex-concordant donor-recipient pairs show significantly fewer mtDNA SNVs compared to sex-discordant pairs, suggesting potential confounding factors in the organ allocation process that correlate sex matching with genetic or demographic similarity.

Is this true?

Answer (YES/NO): NO